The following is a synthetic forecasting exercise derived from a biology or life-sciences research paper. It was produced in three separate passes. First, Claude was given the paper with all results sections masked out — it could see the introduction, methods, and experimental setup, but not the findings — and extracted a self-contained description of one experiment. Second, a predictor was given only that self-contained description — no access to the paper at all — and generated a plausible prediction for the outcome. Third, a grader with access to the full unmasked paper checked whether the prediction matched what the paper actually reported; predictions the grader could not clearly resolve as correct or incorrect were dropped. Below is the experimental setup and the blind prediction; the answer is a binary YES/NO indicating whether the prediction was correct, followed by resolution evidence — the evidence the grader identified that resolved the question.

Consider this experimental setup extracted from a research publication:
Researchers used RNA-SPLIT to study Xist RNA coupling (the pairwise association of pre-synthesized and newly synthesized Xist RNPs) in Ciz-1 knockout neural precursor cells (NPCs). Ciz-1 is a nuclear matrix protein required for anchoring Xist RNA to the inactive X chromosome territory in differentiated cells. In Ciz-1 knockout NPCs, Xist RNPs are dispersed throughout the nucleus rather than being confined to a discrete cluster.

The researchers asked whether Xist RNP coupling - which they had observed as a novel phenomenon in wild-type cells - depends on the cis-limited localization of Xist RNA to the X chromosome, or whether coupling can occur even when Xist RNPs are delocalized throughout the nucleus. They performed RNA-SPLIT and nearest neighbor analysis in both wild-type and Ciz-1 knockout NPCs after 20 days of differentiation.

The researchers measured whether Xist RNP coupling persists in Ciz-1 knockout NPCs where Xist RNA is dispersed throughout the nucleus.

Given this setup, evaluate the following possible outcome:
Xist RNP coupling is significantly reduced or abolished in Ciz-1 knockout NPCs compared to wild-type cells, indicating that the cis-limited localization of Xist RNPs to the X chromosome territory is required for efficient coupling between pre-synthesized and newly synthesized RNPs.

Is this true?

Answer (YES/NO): NO